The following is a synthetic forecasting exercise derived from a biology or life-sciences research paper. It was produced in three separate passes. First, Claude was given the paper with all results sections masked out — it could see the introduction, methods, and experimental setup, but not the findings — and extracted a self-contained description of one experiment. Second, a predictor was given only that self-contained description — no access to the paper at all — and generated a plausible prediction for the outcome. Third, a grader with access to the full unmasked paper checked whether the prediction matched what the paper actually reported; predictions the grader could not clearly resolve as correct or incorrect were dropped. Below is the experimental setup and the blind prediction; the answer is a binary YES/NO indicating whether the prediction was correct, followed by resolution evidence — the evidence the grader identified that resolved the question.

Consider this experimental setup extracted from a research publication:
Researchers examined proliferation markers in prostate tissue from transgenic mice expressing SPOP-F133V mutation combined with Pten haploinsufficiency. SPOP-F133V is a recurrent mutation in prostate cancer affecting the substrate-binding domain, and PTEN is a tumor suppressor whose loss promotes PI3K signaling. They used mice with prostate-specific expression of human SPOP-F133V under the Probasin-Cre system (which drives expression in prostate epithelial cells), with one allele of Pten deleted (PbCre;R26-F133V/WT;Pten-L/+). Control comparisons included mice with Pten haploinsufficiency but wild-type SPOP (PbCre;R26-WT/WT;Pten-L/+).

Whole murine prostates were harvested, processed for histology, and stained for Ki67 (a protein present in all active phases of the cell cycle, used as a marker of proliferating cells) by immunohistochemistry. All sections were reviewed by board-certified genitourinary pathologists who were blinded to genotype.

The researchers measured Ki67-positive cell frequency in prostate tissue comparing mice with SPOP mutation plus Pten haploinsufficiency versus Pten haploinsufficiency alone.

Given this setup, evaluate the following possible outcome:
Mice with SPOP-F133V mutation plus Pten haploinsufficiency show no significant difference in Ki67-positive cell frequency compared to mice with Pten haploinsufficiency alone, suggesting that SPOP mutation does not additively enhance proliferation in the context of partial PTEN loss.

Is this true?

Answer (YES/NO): NO